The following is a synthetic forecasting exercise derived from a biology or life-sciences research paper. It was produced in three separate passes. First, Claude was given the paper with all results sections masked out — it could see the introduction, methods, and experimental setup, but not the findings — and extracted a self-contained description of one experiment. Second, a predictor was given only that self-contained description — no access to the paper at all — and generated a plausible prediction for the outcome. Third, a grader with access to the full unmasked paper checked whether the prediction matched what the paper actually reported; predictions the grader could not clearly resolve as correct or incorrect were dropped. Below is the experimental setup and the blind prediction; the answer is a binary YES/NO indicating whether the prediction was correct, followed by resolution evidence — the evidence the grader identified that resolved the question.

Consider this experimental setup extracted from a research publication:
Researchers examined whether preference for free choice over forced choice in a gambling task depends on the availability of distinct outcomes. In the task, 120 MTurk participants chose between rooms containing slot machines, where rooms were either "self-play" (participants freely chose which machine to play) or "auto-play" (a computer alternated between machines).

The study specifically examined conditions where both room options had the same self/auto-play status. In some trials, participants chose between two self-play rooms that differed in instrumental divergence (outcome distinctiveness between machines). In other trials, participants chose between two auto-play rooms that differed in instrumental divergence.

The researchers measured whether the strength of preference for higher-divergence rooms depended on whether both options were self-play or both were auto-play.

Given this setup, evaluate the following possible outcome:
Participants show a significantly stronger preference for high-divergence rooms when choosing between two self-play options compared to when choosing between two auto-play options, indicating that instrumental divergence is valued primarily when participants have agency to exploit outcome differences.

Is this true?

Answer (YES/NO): YES